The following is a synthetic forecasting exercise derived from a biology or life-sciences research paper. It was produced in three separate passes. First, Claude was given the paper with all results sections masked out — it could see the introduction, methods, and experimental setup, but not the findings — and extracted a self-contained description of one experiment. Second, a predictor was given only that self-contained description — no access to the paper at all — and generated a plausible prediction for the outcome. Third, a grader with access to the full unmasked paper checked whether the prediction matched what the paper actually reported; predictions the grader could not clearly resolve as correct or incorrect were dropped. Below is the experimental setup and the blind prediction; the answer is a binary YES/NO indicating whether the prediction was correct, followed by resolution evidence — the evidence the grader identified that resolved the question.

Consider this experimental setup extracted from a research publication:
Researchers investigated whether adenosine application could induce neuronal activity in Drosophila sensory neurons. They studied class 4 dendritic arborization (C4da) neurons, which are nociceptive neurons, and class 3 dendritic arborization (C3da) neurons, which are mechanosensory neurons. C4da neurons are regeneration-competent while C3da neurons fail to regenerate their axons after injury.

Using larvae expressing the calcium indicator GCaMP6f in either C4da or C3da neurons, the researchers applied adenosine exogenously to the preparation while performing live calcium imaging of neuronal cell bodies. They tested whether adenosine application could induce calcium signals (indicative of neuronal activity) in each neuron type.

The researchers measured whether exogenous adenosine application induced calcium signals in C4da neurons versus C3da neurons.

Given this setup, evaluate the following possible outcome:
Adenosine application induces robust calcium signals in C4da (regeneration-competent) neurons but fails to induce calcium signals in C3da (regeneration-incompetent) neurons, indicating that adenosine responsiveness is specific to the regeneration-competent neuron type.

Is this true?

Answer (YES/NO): YES